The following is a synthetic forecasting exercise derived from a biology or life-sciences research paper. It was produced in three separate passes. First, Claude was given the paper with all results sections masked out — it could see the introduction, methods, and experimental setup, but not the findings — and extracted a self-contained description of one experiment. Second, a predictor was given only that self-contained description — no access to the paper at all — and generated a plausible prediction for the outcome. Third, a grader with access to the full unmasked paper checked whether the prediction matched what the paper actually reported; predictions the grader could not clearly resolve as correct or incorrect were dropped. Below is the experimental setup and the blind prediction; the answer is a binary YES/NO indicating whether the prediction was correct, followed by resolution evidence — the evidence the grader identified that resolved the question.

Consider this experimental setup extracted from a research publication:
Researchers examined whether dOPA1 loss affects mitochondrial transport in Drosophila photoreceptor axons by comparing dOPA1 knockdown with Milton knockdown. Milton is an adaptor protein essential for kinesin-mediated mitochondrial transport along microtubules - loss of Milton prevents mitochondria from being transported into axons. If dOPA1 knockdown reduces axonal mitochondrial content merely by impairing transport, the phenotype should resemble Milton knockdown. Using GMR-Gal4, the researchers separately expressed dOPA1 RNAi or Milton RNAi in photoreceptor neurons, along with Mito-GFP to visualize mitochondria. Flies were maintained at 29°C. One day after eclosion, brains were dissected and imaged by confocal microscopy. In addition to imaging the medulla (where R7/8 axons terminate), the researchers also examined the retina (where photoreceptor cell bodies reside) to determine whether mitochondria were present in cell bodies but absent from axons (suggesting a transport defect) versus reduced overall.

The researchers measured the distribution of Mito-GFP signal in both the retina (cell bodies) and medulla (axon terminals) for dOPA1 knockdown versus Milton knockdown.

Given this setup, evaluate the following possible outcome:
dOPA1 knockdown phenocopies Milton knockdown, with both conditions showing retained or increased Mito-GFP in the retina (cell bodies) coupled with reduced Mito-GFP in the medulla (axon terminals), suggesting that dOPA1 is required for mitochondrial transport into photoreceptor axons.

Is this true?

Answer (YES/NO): NO